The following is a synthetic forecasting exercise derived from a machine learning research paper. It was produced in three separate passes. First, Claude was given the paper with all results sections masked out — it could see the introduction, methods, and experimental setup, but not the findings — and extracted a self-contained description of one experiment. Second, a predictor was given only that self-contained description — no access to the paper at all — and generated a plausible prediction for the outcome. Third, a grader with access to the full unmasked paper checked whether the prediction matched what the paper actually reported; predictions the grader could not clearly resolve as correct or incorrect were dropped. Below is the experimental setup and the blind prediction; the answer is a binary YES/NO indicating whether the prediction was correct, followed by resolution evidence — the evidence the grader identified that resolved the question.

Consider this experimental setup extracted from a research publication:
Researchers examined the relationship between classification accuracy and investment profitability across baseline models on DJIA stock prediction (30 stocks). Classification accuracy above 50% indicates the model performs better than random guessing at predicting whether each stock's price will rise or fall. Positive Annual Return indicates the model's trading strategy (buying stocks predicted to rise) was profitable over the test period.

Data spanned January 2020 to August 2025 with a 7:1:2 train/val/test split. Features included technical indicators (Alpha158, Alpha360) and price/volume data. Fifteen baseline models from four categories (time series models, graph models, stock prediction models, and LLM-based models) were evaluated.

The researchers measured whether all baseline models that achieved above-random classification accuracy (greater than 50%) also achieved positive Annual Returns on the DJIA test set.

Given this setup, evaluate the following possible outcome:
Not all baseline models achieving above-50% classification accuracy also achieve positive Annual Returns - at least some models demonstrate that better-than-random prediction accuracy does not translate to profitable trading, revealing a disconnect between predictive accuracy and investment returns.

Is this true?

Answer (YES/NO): YES